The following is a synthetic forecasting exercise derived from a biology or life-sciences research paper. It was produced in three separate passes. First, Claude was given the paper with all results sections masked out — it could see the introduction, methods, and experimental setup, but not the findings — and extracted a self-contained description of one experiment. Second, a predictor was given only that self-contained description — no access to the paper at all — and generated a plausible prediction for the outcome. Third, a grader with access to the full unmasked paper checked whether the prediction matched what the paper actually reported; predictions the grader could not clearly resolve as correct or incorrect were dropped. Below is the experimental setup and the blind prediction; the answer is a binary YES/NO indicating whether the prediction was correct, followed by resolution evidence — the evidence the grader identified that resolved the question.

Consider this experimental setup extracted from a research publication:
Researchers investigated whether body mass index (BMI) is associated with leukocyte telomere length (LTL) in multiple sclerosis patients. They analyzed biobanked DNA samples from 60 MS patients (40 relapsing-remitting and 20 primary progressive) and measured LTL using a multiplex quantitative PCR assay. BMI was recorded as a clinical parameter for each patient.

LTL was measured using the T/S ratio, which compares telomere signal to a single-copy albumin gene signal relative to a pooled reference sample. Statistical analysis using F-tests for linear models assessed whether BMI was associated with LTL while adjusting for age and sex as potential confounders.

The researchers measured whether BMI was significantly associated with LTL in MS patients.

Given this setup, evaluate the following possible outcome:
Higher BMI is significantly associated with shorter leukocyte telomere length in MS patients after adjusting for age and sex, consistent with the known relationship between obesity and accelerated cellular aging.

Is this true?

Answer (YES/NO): NO